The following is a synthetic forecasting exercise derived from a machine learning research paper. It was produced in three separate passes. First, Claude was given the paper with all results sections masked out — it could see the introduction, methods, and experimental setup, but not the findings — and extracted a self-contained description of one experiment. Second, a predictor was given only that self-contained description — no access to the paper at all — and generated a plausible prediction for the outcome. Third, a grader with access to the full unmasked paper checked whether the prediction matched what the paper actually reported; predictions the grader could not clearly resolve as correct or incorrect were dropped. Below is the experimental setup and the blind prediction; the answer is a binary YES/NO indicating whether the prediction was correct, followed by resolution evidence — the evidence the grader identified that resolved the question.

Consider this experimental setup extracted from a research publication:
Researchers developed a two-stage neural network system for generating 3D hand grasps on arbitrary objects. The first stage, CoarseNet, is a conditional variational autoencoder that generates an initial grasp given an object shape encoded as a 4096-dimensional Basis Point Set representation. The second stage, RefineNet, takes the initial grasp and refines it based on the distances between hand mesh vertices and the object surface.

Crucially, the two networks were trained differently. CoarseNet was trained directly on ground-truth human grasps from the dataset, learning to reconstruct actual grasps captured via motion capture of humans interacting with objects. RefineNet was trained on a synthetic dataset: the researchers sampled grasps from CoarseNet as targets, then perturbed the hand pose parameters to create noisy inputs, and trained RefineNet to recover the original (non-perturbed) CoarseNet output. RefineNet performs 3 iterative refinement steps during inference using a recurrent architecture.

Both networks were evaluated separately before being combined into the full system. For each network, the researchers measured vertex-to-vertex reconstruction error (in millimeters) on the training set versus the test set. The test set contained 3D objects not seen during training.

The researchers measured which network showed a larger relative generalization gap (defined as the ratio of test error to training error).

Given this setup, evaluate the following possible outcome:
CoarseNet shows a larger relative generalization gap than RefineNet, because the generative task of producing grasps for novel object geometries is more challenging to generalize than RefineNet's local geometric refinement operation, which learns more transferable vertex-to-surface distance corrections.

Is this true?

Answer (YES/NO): YES